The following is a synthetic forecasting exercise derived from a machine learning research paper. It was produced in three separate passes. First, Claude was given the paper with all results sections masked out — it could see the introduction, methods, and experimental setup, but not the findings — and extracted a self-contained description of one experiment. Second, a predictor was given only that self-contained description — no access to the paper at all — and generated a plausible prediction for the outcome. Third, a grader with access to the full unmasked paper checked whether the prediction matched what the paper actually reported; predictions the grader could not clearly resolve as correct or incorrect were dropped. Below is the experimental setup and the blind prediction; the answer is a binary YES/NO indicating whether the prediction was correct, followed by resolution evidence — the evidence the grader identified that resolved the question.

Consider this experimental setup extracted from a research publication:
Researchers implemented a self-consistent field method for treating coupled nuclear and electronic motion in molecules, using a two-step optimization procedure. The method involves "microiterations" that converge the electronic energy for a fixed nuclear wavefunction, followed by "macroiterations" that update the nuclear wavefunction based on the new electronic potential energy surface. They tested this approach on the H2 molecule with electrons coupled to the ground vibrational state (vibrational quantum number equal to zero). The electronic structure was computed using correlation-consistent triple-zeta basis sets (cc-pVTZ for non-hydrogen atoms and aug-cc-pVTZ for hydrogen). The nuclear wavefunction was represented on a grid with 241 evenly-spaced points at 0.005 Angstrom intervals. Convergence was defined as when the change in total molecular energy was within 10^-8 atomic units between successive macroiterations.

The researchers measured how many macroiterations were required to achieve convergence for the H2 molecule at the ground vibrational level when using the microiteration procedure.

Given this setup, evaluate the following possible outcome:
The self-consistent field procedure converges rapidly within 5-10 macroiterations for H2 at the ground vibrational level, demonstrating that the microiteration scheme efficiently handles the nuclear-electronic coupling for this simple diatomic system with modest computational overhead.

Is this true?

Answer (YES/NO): NO